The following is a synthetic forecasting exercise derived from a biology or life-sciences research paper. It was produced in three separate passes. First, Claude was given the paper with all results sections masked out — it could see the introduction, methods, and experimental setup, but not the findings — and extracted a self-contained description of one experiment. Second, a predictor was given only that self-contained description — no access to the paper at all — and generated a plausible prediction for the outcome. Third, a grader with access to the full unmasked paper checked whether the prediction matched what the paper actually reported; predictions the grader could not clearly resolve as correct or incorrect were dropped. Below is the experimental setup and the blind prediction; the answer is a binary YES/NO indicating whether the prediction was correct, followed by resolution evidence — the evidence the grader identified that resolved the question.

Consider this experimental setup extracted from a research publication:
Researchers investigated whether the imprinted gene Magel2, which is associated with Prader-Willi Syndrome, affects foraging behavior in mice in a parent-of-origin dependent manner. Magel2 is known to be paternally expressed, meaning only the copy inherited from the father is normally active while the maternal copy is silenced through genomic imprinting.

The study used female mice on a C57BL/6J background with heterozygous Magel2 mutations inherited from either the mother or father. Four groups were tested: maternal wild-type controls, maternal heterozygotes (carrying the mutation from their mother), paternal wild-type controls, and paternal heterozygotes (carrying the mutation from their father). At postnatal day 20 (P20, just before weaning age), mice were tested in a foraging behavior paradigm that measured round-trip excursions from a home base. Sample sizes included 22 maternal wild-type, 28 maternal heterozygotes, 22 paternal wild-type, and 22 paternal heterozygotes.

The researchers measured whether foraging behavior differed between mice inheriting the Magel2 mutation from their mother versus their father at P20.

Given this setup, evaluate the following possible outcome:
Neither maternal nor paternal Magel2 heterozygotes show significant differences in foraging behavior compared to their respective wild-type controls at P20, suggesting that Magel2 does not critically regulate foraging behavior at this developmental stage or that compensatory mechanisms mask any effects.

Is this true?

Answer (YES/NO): YES